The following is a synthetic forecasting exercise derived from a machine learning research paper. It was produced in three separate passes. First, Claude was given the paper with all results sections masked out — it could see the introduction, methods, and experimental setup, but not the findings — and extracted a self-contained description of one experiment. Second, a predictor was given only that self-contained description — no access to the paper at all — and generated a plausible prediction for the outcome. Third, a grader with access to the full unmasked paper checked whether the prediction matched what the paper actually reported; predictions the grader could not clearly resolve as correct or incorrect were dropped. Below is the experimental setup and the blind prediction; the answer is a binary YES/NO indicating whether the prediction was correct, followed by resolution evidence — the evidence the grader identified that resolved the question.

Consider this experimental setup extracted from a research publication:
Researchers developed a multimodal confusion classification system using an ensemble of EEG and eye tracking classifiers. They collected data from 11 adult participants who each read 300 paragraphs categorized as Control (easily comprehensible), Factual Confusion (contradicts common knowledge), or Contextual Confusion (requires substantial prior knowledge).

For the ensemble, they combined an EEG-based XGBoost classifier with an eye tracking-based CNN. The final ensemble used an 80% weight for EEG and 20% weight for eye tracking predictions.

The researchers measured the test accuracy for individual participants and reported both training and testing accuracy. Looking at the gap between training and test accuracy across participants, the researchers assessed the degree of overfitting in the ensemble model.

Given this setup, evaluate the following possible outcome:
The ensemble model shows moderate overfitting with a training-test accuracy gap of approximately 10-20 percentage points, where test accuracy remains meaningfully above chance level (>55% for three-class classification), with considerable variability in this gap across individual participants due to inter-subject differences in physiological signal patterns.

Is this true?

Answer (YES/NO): NO